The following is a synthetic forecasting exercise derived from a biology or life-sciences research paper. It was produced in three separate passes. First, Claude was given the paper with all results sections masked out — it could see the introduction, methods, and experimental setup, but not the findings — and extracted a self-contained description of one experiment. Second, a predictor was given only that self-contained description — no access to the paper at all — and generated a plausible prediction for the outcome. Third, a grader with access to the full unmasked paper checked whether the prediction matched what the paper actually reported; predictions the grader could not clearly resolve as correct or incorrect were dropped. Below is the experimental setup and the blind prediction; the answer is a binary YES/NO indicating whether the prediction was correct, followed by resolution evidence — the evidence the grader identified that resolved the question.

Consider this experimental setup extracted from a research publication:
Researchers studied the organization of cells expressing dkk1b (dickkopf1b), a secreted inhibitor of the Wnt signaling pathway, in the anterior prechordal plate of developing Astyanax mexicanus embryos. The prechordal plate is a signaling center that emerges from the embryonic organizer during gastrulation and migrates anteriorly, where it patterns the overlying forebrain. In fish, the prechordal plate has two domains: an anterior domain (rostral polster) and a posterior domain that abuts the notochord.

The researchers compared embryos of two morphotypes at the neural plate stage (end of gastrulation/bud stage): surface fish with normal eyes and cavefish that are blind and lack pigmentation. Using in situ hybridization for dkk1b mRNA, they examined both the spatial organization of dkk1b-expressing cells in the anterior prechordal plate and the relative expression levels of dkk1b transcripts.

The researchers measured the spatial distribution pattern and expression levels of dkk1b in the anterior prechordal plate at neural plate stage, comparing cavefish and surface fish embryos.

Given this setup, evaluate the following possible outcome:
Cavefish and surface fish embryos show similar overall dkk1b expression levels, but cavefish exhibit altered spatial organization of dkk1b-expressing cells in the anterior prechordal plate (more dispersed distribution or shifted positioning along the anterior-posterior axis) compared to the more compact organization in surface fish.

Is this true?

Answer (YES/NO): NO